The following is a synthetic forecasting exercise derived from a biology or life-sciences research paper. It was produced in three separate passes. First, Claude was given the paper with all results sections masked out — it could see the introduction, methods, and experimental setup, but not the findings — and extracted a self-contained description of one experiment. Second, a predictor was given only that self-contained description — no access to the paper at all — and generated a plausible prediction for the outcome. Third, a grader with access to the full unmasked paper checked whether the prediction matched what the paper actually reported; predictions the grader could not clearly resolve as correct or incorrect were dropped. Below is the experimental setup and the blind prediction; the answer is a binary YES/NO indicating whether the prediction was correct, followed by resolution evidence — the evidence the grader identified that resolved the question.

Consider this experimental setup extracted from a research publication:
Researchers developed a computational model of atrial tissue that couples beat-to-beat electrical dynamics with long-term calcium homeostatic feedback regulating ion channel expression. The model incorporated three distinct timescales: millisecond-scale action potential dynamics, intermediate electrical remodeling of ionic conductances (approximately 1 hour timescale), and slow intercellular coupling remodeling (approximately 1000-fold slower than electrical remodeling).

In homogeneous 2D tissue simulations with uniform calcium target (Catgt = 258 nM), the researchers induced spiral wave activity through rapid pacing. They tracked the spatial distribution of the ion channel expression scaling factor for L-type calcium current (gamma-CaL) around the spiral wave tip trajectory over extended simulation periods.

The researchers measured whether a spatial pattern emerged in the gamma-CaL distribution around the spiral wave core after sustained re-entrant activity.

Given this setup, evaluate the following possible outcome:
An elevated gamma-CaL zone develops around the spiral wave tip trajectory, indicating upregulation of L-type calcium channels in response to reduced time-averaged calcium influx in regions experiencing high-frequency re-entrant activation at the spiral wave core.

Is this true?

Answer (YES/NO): NO